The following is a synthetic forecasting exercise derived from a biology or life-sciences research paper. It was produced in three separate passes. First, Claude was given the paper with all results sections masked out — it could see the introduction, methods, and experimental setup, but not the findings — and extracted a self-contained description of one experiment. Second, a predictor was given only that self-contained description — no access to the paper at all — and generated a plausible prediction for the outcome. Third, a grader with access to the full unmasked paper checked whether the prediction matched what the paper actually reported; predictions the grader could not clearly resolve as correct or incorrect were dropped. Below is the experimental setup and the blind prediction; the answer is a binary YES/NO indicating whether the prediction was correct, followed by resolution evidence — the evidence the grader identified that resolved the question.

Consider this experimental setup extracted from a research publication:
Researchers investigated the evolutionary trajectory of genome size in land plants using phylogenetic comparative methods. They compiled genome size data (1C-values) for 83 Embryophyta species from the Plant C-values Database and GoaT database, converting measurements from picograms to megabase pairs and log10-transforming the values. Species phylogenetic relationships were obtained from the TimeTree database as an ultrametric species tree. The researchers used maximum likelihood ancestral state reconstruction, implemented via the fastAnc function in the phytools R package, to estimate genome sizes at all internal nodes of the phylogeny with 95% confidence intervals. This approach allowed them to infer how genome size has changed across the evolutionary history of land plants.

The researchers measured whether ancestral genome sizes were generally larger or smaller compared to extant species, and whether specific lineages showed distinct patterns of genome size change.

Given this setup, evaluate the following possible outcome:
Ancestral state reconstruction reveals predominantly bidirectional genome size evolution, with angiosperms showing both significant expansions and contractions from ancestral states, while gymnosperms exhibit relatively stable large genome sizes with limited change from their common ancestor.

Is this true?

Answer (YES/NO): NO